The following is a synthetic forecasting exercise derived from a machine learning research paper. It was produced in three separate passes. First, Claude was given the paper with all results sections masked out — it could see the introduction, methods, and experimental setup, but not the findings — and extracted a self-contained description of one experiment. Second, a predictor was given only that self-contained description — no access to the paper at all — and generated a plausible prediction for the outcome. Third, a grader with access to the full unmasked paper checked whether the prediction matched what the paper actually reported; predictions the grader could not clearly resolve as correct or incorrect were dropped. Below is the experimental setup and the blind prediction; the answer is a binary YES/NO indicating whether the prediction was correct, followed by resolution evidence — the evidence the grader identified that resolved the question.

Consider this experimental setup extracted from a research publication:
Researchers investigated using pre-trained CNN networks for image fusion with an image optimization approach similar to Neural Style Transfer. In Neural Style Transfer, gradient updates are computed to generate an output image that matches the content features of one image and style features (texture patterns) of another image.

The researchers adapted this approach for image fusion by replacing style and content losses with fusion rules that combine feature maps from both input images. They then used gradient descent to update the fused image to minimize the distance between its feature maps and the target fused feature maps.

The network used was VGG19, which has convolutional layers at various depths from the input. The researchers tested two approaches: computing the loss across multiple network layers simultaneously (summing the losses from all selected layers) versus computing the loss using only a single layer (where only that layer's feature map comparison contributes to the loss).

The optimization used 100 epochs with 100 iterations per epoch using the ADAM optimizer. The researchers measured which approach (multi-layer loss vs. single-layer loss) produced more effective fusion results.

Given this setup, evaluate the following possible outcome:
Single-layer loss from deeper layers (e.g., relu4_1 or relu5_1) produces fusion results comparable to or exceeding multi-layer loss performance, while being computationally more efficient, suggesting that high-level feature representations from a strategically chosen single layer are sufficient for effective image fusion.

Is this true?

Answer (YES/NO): NO